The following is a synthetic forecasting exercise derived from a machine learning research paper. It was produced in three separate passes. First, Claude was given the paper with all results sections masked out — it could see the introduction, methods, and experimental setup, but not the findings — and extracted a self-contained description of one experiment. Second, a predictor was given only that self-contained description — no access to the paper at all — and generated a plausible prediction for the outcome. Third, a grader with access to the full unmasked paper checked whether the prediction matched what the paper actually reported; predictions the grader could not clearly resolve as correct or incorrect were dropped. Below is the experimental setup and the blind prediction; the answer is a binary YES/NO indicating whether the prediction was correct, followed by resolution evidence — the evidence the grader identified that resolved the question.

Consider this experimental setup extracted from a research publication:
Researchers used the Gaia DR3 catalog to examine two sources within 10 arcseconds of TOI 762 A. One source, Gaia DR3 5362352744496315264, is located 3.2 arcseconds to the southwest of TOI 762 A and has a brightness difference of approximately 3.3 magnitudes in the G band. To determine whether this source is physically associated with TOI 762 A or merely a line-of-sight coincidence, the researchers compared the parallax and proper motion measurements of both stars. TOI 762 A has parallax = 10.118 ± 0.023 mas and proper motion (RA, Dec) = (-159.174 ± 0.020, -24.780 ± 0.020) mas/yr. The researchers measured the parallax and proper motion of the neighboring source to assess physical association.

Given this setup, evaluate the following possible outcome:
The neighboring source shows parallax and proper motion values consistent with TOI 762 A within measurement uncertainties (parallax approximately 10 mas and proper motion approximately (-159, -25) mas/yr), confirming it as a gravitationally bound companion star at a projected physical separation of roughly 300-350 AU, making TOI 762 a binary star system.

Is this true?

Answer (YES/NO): YES